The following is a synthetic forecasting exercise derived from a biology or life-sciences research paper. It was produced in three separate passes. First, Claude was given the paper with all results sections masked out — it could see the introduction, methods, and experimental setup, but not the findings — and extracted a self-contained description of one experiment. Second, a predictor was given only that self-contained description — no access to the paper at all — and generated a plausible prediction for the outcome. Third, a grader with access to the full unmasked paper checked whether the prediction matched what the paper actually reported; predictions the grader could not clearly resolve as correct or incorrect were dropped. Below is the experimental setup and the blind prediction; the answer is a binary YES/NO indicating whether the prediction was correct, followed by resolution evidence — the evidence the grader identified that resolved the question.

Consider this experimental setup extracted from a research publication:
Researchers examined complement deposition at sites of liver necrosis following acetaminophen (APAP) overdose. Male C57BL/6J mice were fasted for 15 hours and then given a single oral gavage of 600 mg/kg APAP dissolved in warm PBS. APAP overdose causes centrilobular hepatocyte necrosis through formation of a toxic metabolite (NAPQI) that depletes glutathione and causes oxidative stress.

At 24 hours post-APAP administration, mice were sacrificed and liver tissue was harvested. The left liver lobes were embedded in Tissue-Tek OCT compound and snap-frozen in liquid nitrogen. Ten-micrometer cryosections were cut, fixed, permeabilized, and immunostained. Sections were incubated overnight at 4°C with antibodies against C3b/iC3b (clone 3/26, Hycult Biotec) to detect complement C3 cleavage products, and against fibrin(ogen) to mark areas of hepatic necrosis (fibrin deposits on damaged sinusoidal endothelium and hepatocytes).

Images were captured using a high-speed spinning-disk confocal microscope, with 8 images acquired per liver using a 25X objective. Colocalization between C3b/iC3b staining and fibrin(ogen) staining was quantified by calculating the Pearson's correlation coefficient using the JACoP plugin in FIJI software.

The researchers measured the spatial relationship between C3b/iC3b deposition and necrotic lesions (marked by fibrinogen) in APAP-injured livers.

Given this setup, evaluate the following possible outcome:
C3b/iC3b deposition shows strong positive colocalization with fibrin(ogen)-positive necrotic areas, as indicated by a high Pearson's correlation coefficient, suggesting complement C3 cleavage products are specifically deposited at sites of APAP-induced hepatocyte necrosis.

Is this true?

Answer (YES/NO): YES